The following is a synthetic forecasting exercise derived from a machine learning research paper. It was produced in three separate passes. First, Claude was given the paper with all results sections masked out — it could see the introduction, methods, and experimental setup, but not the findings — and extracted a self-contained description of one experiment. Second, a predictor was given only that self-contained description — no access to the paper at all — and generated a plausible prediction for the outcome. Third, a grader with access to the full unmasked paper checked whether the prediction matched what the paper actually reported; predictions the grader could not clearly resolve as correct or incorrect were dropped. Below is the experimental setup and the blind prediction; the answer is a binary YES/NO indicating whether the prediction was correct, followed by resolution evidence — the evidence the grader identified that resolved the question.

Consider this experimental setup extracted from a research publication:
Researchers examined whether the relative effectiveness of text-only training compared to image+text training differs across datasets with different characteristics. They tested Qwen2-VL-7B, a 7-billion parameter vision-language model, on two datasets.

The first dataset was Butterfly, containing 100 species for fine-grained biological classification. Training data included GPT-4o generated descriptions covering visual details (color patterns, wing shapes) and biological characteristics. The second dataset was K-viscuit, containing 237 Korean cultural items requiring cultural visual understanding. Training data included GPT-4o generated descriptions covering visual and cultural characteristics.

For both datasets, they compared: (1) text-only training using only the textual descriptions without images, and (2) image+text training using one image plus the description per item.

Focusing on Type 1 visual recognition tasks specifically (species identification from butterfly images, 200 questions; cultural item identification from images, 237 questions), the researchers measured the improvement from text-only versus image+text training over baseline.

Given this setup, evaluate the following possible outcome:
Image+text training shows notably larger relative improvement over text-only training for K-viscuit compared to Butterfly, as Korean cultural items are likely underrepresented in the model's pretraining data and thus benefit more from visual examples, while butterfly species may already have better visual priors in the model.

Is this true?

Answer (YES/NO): NO